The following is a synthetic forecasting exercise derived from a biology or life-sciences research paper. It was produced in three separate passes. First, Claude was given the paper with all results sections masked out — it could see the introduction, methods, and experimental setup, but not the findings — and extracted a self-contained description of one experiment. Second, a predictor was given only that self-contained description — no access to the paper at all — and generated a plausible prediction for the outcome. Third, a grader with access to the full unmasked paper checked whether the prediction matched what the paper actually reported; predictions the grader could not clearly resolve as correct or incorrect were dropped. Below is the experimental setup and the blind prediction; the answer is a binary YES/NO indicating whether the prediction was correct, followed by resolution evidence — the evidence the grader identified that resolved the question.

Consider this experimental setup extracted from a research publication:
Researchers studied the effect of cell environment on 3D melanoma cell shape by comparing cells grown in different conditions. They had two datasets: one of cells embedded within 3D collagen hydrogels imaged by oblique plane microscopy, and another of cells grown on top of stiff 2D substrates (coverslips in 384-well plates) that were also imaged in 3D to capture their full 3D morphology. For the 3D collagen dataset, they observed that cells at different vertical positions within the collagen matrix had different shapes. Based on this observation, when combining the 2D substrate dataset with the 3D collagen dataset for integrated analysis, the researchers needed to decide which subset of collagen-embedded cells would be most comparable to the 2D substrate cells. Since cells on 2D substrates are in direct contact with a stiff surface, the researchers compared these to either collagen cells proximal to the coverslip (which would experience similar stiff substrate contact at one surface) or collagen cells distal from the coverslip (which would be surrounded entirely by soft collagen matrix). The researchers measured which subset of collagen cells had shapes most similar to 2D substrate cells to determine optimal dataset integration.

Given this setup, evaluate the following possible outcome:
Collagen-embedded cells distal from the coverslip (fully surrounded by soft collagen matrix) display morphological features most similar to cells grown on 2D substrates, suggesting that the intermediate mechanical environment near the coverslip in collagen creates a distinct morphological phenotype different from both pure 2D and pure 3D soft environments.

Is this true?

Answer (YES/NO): NO